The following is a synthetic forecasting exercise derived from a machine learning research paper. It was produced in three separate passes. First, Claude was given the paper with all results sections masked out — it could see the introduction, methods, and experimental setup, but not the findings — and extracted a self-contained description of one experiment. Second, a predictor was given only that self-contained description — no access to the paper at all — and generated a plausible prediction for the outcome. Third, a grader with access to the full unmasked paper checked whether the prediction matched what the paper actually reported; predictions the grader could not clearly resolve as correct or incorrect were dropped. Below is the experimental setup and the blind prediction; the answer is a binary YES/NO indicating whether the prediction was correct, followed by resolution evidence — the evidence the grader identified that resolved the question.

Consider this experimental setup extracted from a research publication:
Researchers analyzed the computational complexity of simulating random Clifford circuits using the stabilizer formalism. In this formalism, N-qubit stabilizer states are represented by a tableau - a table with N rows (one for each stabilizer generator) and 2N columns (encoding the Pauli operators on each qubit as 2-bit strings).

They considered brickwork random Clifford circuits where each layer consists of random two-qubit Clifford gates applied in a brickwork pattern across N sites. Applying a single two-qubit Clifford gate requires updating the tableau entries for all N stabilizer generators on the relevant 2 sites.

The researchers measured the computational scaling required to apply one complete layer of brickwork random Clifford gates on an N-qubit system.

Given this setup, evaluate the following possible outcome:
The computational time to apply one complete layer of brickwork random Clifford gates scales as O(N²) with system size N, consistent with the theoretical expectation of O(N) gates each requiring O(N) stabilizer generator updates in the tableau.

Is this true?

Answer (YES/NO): YES